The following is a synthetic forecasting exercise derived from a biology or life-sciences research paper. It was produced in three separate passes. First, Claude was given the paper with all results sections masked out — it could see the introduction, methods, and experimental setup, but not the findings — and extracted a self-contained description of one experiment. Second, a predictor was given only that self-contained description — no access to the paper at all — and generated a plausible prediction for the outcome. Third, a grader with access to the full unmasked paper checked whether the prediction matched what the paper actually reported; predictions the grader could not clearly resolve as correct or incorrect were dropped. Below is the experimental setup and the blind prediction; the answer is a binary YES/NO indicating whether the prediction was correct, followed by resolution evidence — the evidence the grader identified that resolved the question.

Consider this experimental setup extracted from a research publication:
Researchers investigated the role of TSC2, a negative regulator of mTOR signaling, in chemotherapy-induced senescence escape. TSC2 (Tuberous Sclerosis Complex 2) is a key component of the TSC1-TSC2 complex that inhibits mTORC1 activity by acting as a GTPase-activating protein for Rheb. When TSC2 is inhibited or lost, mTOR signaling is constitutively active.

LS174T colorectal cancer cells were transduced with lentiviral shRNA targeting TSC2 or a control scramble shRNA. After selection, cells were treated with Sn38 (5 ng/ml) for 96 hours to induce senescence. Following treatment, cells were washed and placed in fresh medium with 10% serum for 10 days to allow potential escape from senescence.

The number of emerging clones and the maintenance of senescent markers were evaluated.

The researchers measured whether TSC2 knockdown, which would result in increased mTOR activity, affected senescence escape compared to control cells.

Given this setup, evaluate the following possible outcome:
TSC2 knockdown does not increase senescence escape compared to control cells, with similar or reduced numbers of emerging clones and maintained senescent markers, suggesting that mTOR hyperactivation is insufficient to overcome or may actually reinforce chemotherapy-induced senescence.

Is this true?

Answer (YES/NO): NO